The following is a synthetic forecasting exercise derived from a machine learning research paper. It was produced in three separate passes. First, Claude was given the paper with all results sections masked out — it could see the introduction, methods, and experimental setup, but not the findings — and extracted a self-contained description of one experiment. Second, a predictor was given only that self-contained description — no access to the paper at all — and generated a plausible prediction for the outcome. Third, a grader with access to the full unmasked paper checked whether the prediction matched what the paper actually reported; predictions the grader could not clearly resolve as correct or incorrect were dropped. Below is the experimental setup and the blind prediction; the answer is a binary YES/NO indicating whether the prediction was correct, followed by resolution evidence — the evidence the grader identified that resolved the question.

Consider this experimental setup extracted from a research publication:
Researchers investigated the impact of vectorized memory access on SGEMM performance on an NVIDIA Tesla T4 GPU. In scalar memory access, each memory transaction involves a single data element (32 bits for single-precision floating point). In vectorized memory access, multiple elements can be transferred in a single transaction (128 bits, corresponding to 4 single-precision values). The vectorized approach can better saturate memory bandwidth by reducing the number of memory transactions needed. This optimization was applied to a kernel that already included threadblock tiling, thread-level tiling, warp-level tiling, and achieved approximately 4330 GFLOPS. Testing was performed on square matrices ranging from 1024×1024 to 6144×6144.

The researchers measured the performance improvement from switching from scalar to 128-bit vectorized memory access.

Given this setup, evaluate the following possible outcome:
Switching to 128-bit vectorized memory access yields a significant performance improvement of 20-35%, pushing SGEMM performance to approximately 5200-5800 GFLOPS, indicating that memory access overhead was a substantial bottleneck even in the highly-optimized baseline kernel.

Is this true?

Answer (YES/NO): NO